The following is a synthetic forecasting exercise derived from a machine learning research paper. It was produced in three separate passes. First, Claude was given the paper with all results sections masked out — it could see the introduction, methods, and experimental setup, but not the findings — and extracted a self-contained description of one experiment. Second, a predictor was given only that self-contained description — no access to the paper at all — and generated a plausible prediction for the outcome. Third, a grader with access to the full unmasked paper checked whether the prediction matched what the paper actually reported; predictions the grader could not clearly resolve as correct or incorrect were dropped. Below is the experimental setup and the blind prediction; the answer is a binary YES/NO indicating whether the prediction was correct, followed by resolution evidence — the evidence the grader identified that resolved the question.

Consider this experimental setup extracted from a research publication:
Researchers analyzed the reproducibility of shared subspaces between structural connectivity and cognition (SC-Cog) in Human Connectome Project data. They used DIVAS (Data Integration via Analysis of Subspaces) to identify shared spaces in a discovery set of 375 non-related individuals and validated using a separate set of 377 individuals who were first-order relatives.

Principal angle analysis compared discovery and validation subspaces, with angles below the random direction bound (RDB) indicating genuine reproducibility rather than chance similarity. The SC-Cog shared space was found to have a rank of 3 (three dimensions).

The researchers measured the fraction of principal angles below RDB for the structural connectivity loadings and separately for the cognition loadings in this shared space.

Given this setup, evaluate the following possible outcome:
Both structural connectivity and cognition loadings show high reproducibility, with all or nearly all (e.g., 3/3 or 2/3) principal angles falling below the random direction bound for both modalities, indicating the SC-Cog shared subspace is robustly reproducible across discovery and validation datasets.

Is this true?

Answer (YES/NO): YES